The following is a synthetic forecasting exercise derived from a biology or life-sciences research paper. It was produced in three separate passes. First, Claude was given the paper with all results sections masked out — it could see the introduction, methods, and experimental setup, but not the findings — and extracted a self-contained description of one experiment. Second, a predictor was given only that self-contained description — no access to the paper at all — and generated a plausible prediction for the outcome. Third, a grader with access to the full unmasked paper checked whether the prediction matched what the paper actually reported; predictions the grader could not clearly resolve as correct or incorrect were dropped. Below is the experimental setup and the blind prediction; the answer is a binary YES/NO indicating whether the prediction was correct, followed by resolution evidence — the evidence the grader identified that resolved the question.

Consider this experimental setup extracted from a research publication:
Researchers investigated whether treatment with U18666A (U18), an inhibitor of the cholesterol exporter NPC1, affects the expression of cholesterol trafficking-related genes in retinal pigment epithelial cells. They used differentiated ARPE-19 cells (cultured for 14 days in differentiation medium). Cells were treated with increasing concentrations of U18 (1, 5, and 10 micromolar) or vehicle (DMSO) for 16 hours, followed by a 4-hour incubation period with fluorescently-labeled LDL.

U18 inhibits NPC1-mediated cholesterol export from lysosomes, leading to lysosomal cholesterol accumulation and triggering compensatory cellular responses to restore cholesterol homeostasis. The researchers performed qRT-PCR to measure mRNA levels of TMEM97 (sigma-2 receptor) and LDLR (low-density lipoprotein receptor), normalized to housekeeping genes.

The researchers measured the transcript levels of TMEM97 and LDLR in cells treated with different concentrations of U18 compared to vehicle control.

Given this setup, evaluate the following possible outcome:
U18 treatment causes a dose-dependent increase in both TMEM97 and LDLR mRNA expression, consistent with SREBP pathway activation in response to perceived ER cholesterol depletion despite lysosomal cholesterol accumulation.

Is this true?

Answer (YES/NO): YES